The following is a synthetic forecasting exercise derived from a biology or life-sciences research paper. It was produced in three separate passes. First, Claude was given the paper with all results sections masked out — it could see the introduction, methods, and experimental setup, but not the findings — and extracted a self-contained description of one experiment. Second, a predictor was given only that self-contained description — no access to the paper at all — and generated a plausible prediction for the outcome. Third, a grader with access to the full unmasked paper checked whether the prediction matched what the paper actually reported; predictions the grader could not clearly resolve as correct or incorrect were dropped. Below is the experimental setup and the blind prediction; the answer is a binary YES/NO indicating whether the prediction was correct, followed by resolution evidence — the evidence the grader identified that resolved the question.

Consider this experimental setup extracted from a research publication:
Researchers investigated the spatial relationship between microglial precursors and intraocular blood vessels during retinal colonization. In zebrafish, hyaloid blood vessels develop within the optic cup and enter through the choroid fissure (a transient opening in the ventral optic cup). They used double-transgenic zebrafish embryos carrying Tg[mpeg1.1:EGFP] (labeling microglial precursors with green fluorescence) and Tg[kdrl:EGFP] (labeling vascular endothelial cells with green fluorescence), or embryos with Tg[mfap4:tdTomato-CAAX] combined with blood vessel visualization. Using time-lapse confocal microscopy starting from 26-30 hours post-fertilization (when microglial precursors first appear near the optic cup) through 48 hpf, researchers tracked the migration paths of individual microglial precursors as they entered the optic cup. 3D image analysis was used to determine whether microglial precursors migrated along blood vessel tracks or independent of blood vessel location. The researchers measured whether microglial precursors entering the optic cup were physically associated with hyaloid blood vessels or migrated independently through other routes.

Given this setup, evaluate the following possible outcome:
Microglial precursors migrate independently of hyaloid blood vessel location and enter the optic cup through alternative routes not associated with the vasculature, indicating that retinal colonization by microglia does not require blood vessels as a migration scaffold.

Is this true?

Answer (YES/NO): NO